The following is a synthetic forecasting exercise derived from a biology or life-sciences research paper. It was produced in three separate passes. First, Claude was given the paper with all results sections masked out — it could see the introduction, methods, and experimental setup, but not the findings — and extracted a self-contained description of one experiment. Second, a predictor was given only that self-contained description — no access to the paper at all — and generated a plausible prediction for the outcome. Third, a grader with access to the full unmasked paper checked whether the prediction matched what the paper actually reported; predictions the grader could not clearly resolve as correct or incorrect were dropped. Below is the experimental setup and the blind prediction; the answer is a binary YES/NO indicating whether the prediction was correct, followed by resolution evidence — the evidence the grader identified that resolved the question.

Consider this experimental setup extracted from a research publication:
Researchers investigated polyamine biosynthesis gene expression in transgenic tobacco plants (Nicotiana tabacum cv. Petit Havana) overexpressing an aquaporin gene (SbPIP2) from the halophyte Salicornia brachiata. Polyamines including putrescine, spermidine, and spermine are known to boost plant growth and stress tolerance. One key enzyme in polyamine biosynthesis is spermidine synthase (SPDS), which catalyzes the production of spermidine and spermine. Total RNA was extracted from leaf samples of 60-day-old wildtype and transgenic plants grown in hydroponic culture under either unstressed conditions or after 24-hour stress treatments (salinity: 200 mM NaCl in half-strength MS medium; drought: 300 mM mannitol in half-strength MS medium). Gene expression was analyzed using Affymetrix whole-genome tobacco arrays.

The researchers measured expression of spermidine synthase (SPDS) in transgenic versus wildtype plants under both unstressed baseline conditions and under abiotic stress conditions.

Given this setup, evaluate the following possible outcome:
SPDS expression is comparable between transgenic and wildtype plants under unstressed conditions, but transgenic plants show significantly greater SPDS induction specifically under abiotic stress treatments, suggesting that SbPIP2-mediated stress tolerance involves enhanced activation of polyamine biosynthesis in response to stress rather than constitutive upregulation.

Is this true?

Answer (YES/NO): NO